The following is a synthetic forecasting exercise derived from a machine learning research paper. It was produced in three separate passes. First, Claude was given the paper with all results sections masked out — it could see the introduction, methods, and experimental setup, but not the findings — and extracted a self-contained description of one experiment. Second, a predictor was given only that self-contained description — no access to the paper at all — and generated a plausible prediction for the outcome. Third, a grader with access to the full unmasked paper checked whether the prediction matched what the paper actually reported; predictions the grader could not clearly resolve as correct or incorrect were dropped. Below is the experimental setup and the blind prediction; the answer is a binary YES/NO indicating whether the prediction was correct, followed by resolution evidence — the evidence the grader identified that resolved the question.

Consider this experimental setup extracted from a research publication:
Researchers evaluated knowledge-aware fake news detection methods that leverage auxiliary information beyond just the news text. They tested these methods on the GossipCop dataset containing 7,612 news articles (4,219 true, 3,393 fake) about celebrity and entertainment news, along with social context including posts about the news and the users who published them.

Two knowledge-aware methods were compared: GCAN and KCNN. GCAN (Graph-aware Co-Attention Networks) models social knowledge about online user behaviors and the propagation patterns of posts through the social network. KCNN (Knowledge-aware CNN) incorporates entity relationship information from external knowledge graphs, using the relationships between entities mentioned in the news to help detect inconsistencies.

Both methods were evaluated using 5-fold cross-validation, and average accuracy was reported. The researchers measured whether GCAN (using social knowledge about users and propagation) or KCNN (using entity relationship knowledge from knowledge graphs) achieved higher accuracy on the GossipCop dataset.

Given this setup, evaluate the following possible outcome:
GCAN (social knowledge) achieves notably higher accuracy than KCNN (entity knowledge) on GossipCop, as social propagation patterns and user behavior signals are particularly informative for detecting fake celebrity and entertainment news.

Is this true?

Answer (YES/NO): NO